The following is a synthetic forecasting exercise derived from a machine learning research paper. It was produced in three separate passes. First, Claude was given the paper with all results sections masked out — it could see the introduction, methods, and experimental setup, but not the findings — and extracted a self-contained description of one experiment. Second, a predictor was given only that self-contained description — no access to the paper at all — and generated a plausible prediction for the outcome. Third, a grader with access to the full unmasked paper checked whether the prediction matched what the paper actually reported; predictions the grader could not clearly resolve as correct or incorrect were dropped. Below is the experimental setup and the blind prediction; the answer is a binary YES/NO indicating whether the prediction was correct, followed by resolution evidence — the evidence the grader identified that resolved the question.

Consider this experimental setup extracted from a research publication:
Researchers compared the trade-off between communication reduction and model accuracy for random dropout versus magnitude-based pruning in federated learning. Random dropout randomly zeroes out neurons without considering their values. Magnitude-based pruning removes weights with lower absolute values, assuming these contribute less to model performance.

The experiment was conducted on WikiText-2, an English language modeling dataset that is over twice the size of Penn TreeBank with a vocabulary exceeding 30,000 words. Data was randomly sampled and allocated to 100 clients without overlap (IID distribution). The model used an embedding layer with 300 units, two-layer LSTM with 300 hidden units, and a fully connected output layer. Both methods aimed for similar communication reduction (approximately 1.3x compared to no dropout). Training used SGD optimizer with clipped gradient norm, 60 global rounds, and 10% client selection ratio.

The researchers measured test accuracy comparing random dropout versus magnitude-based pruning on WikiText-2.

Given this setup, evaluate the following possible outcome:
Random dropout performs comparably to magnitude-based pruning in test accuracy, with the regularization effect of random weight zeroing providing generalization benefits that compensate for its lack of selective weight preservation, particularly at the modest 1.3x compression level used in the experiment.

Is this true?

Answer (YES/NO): NO